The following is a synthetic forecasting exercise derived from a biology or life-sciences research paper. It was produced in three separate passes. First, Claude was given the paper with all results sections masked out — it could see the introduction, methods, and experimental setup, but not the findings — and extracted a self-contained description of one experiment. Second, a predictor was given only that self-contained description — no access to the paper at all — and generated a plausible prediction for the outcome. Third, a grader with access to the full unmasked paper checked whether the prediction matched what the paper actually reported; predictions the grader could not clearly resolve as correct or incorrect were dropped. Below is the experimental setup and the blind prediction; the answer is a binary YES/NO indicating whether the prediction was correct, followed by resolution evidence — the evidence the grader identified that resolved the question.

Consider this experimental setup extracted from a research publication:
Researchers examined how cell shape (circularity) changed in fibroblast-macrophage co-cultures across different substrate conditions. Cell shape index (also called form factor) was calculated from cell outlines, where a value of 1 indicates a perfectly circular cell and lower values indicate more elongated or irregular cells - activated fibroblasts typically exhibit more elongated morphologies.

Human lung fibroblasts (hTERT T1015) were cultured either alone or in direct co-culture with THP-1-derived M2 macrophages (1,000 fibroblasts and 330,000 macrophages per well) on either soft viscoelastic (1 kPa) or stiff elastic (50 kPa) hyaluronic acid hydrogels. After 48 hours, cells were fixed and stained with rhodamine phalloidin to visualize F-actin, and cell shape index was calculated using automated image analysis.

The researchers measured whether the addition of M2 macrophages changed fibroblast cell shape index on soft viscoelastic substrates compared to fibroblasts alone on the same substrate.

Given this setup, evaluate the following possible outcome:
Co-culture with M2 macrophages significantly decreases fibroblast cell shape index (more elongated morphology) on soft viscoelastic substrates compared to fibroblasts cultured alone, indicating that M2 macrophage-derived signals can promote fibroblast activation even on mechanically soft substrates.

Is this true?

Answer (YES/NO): YES